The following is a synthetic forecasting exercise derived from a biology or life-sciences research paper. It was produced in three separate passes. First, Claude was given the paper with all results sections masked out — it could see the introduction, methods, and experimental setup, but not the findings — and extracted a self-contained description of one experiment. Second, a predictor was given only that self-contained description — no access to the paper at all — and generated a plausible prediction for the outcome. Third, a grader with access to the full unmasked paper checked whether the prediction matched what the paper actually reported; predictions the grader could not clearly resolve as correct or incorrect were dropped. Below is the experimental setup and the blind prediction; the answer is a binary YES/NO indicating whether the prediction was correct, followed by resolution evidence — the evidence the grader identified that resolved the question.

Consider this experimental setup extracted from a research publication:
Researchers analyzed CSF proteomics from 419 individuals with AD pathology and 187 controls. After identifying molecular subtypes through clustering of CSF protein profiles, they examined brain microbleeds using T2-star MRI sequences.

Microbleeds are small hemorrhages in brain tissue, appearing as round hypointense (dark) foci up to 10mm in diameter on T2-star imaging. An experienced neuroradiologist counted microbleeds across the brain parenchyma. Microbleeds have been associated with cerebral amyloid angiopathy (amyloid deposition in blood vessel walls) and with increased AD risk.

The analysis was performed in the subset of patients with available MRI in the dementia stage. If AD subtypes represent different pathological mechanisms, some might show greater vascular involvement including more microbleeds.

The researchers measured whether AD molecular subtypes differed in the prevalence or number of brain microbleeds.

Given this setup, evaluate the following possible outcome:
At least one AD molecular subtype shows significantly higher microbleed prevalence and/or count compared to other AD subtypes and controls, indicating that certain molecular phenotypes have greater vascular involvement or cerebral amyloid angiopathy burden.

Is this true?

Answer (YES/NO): YES